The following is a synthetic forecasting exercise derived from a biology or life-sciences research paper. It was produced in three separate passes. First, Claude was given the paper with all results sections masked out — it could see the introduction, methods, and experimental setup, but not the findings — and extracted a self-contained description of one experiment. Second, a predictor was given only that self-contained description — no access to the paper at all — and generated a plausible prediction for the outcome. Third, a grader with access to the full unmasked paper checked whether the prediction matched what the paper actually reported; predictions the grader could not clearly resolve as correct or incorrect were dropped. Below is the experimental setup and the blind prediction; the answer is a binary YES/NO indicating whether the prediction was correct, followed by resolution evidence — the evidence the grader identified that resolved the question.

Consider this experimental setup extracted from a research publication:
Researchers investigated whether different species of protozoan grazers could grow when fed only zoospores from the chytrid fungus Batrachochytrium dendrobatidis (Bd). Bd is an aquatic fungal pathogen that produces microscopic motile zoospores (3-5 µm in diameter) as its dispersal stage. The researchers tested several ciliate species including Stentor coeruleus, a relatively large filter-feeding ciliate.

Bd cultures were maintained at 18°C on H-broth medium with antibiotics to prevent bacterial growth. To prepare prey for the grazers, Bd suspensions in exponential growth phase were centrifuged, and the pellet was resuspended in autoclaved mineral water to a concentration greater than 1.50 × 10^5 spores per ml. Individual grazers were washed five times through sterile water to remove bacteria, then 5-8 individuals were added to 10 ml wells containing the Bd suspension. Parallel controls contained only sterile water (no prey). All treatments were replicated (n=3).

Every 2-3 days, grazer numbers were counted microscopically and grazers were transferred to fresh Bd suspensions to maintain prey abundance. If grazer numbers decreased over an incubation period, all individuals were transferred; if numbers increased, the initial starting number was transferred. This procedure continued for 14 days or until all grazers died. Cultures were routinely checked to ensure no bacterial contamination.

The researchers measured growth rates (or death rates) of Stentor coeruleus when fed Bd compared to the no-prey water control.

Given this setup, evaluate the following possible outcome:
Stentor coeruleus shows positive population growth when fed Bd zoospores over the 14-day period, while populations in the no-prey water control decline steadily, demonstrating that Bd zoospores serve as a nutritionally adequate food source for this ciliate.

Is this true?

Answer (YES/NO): NO